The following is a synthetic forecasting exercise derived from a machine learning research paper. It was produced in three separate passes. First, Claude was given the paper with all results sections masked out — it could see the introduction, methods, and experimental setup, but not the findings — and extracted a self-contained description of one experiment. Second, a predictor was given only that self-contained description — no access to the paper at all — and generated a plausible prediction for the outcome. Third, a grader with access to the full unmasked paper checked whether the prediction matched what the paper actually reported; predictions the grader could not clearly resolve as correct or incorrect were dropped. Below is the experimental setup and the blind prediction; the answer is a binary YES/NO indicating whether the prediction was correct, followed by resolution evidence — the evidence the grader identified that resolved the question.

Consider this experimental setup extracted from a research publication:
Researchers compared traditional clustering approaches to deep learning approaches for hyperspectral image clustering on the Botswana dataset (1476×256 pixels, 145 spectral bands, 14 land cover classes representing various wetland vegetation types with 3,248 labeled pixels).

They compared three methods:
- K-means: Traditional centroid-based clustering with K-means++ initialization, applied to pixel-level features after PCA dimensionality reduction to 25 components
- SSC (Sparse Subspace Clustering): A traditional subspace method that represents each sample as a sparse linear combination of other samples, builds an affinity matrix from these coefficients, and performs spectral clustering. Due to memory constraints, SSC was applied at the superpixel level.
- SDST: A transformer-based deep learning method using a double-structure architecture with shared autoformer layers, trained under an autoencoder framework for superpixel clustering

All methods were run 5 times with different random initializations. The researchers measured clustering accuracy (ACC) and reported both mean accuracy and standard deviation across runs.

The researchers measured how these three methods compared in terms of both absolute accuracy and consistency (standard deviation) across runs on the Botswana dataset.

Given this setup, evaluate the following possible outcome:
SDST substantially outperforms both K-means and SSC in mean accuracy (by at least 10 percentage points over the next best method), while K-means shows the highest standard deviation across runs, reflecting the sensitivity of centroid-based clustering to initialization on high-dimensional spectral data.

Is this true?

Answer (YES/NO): NO